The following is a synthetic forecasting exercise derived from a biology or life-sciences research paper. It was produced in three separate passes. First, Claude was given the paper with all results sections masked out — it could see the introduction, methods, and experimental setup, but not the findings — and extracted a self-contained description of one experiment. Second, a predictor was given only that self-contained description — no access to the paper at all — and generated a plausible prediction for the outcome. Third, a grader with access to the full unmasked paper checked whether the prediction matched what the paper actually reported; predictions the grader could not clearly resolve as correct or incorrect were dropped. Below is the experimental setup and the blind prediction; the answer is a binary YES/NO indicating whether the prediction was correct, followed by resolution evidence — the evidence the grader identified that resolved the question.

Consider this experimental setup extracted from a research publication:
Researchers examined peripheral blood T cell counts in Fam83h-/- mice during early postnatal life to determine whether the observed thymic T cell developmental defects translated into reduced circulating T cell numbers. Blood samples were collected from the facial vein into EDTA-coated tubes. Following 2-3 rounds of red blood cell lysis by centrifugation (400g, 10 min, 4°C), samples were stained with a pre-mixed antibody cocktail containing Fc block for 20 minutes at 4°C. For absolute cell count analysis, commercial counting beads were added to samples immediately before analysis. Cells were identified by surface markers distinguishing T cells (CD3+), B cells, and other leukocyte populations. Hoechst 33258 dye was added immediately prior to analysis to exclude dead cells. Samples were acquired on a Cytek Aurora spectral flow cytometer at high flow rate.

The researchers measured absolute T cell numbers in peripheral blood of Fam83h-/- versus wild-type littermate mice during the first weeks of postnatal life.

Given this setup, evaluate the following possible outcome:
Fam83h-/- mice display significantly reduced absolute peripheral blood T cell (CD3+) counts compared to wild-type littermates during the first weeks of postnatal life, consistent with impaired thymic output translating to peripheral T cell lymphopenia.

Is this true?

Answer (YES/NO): YES